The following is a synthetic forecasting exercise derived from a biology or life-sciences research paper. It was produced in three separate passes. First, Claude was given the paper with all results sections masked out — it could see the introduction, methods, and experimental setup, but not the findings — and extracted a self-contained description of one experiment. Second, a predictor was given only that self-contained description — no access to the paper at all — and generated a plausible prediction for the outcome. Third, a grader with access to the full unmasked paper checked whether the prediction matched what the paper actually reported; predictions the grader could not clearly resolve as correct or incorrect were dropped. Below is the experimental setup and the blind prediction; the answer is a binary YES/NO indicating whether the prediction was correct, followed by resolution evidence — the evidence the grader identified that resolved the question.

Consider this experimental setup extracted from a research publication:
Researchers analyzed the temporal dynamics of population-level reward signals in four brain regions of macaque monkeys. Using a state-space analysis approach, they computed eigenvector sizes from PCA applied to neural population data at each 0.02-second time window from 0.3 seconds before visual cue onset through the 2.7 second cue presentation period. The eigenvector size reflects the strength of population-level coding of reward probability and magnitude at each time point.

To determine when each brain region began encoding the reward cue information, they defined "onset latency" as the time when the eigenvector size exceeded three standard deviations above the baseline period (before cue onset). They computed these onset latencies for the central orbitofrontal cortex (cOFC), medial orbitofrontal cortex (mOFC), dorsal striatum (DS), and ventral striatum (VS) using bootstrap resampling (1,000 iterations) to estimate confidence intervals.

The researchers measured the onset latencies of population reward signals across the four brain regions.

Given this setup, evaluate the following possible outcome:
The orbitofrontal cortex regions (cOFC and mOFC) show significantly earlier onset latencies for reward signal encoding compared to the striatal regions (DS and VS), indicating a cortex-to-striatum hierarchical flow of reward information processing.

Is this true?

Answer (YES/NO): NO